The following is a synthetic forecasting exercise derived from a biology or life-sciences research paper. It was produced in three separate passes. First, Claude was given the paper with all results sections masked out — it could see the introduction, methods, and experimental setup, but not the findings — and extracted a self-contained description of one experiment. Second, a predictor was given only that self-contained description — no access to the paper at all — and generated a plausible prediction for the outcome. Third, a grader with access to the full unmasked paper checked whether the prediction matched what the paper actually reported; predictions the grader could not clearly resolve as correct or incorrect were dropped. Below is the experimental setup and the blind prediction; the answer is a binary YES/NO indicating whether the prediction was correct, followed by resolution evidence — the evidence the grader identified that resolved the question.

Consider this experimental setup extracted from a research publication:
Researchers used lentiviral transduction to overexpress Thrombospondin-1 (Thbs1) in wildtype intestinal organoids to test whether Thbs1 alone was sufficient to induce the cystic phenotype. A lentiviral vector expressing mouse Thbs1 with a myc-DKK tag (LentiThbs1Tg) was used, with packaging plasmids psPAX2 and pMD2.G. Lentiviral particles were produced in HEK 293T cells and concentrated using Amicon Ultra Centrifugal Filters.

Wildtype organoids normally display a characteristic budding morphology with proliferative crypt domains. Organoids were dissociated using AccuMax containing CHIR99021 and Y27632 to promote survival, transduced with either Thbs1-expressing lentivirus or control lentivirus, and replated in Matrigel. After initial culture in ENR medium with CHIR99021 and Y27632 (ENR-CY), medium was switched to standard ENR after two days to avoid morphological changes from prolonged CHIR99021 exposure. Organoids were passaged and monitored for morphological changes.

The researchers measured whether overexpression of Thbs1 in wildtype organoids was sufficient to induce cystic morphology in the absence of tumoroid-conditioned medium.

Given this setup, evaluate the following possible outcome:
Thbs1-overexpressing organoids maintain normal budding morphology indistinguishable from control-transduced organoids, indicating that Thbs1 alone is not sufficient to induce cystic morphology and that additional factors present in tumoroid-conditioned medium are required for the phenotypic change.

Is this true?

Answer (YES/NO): NO